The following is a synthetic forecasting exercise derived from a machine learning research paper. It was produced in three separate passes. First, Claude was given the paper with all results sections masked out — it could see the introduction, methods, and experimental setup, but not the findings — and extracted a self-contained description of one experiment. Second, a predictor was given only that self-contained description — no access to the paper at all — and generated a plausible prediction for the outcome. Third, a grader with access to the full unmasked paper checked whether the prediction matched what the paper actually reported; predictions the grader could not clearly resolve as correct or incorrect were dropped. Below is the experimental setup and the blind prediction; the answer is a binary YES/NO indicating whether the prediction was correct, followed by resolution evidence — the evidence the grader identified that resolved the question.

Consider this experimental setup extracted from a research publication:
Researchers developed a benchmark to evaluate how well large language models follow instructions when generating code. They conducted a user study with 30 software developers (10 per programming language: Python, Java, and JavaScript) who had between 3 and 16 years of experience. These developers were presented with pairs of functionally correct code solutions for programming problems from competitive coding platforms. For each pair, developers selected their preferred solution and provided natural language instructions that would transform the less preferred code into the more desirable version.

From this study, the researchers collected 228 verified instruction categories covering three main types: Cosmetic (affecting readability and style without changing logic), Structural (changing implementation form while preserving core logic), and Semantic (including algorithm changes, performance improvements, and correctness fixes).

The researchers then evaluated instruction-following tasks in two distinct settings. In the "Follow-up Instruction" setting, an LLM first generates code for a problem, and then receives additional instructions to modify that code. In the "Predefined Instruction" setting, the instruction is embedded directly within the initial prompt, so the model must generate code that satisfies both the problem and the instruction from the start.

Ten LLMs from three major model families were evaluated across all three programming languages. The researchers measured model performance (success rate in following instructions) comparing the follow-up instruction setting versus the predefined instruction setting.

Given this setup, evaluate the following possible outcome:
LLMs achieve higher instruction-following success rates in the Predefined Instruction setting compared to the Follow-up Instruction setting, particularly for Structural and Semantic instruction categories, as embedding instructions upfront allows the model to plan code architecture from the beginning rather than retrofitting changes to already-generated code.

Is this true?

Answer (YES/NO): NO